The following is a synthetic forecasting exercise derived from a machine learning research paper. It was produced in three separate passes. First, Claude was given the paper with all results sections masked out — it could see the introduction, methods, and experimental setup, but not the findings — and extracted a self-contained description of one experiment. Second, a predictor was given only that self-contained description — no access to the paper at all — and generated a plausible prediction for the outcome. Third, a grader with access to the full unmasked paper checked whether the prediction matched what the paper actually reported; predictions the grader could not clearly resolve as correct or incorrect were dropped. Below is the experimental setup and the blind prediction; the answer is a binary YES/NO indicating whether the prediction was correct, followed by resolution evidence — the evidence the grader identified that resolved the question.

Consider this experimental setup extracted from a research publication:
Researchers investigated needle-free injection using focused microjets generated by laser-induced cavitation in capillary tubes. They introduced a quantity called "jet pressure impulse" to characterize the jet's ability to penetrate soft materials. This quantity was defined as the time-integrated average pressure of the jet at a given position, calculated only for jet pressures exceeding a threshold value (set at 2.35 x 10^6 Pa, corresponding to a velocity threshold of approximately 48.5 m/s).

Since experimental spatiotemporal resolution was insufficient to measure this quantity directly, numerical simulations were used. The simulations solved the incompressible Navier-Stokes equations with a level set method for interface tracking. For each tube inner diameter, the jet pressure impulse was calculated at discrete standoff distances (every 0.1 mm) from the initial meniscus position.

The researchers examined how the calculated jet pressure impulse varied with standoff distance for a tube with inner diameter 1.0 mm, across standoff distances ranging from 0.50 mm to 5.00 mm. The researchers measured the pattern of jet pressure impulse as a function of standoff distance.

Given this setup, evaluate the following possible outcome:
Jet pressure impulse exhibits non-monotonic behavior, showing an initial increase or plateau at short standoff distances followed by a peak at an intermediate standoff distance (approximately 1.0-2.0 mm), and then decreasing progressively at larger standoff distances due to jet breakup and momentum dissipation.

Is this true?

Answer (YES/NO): NO